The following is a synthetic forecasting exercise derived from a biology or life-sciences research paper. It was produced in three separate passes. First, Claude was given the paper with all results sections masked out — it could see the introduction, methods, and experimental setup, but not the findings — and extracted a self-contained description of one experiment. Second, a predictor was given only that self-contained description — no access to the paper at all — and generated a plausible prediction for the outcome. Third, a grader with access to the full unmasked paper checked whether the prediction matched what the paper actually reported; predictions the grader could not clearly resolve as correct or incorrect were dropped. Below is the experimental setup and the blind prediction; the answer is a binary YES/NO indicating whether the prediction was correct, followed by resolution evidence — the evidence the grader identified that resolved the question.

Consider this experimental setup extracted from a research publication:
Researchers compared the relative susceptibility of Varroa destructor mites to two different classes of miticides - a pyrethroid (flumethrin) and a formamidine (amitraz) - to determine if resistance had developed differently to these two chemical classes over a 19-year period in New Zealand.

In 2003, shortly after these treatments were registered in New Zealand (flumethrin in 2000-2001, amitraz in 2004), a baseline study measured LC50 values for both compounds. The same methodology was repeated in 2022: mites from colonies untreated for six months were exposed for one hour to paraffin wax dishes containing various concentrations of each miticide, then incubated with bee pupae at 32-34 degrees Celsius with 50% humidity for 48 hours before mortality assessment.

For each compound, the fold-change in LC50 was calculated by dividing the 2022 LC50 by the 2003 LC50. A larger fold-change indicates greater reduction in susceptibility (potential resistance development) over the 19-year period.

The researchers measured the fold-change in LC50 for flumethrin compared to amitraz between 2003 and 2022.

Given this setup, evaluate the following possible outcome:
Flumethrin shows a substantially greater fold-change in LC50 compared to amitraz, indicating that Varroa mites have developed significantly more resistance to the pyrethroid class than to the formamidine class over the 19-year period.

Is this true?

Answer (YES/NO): YES